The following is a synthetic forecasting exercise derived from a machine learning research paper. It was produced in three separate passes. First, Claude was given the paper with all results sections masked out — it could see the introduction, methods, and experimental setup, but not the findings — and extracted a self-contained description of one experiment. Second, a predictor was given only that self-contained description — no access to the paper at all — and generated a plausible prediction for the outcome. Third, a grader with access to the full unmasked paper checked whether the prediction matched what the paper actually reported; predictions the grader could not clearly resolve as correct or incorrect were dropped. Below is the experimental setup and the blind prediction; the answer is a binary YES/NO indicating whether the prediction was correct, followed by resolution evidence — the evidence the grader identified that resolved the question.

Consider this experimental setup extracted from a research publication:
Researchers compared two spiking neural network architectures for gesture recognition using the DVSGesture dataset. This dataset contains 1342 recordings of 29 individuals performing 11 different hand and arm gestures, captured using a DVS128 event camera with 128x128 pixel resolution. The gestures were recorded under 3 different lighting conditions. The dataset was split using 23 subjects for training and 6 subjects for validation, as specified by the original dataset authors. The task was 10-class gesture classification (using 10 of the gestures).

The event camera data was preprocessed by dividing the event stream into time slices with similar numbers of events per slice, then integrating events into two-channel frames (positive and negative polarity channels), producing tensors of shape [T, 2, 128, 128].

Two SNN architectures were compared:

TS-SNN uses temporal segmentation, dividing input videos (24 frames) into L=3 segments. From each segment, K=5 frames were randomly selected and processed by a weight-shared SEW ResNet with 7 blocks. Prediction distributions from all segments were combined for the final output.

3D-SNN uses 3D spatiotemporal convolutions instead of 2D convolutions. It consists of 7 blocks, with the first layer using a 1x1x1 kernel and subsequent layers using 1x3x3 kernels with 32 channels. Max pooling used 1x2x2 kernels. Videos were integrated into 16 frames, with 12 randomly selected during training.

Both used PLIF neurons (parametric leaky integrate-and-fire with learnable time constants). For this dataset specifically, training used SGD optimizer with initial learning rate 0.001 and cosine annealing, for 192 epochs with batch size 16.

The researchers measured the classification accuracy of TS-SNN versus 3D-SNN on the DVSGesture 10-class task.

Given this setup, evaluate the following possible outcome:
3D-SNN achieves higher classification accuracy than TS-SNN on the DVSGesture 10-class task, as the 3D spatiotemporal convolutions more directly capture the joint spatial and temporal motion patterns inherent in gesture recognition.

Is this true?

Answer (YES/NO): NO